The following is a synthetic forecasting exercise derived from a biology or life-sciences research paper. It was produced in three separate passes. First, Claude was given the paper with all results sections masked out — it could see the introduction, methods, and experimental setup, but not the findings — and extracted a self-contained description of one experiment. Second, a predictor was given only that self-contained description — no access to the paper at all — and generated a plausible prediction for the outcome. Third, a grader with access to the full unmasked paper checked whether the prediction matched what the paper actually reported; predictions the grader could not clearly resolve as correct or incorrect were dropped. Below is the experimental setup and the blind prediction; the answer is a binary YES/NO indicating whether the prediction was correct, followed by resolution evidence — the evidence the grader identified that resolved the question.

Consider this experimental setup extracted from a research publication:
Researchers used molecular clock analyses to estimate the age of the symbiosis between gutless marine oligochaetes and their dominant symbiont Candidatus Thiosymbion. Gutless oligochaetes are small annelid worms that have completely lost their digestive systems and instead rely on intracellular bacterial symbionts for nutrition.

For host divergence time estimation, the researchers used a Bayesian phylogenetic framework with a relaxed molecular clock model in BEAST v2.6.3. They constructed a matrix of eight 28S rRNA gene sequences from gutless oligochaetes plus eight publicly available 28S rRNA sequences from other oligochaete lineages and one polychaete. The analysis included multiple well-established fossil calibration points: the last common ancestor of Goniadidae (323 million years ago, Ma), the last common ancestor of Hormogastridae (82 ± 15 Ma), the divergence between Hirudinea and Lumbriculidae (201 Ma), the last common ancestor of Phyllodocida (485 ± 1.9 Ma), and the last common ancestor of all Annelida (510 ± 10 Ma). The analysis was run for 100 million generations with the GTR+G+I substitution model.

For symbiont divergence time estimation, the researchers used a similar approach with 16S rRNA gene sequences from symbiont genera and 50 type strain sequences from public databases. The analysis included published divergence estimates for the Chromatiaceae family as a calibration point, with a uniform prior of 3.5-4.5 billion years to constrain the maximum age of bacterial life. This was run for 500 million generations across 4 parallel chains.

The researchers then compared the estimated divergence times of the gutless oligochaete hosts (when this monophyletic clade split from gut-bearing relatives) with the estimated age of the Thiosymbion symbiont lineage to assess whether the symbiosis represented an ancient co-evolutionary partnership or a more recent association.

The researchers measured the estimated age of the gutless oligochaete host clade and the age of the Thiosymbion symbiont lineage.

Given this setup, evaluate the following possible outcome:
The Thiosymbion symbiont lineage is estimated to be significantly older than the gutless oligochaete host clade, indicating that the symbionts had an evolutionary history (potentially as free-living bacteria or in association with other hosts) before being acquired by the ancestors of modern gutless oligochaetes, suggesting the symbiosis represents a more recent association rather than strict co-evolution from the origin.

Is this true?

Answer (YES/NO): YES